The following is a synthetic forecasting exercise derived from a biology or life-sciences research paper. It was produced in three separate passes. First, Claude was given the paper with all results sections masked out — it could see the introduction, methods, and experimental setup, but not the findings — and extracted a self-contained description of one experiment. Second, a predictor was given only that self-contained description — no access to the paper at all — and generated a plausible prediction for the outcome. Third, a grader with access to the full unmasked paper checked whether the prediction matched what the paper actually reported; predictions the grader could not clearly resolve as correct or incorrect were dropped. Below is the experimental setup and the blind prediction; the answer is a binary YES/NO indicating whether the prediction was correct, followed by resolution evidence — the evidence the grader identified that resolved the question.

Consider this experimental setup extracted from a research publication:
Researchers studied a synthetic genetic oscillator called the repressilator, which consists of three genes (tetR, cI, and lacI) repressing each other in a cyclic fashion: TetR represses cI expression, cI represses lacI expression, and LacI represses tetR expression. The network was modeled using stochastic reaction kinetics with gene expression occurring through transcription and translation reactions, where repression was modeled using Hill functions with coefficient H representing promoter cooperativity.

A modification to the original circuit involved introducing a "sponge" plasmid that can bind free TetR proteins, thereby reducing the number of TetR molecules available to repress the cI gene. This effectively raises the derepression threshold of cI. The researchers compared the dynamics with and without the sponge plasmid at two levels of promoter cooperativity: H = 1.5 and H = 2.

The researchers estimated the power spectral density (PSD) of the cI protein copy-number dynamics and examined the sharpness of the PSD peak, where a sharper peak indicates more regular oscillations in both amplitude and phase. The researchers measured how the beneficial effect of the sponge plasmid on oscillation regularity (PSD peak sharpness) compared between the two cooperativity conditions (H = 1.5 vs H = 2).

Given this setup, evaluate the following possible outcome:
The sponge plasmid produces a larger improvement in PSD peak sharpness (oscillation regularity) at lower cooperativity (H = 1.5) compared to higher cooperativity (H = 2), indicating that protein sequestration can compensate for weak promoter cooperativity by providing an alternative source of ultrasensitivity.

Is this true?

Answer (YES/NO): YES